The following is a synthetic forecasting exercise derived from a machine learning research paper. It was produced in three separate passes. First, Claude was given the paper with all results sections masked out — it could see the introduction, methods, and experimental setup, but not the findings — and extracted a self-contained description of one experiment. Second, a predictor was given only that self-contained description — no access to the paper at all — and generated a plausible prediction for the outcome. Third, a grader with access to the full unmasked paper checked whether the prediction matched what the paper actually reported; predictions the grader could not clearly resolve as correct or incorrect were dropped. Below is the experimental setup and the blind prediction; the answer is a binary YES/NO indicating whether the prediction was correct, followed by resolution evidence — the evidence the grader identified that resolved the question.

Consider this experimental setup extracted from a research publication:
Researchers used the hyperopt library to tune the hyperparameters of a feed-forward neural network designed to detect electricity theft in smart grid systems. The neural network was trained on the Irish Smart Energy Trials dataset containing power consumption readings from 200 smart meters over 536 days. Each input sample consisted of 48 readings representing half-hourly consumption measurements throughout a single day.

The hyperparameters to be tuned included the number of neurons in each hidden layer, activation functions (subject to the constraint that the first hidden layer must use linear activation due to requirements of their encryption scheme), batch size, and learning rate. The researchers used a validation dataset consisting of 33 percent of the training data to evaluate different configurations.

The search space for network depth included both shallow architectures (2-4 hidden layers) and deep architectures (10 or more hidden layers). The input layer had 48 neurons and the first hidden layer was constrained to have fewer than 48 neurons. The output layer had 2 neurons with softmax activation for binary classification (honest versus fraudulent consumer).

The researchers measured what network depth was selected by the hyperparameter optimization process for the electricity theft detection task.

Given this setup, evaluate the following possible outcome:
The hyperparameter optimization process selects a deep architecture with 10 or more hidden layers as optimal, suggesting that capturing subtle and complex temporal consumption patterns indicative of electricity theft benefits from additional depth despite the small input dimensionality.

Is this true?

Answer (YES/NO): YES